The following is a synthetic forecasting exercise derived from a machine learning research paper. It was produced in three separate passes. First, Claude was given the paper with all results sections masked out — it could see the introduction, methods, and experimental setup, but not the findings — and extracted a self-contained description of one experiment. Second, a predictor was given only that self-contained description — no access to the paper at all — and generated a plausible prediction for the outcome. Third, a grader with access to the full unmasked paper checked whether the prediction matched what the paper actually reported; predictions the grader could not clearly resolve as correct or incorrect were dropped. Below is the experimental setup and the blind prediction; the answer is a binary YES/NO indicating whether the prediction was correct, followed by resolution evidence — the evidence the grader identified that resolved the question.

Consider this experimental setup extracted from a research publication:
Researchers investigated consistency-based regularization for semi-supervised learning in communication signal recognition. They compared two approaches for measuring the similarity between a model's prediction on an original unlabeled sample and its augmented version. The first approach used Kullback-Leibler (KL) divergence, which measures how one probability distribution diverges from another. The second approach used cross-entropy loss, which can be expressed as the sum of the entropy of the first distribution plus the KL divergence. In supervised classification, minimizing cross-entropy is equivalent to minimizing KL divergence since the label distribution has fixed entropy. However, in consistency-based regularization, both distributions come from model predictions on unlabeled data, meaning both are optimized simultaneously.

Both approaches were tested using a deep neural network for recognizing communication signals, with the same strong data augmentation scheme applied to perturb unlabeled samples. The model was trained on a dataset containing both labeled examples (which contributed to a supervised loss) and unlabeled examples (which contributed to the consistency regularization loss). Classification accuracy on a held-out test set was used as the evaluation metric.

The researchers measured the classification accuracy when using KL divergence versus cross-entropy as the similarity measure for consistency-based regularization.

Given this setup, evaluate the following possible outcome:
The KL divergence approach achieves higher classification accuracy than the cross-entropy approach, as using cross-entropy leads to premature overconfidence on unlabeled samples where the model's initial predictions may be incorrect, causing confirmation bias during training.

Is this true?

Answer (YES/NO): NO